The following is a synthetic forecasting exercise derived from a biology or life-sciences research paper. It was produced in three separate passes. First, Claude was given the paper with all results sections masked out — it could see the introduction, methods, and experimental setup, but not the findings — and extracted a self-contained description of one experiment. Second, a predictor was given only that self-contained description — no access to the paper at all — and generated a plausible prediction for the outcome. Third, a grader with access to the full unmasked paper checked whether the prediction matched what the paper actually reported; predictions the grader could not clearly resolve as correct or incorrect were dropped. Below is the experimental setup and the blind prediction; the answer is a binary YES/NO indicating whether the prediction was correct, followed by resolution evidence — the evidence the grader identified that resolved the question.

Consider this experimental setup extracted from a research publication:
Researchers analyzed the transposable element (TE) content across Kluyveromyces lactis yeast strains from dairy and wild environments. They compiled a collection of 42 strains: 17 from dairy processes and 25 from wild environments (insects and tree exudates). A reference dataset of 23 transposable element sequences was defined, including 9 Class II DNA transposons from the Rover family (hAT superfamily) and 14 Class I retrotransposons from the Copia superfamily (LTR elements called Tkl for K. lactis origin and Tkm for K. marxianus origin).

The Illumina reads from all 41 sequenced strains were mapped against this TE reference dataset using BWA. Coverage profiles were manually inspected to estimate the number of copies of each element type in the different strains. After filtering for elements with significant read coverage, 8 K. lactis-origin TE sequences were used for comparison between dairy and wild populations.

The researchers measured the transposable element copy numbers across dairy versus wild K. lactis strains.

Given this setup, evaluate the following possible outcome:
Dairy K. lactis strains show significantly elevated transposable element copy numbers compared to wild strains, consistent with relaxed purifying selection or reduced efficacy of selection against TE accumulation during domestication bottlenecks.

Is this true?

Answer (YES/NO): NO